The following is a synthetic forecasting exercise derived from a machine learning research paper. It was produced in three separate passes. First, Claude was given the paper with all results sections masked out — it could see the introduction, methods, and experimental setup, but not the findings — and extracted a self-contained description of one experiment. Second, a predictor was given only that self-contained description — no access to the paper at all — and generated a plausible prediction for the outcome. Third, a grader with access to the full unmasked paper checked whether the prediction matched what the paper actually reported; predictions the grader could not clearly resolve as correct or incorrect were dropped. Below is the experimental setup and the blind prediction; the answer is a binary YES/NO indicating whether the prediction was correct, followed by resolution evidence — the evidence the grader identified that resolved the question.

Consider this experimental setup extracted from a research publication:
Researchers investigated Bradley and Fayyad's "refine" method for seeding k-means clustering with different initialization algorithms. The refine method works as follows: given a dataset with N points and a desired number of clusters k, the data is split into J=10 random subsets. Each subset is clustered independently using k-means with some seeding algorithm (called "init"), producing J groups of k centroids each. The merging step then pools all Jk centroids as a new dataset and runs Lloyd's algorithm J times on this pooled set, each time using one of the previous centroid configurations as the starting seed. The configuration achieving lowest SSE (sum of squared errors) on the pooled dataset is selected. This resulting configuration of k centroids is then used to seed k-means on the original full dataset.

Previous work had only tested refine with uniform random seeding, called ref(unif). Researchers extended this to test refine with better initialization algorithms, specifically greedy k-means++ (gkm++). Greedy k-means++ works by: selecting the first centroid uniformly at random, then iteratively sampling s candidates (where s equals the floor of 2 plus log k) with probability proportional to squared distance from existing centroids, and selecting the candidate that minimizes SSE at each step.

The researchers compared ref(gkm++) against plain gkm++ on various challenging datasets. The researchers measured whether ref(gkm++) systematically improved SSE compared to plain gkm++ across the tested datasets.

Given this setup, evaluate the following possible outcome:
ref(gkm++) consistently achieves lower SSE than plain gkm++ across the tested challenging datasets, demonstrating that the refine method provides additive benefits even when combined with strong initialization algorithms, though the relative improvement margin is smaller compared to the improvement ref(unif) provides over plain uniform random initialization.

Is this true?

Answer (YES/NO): NO